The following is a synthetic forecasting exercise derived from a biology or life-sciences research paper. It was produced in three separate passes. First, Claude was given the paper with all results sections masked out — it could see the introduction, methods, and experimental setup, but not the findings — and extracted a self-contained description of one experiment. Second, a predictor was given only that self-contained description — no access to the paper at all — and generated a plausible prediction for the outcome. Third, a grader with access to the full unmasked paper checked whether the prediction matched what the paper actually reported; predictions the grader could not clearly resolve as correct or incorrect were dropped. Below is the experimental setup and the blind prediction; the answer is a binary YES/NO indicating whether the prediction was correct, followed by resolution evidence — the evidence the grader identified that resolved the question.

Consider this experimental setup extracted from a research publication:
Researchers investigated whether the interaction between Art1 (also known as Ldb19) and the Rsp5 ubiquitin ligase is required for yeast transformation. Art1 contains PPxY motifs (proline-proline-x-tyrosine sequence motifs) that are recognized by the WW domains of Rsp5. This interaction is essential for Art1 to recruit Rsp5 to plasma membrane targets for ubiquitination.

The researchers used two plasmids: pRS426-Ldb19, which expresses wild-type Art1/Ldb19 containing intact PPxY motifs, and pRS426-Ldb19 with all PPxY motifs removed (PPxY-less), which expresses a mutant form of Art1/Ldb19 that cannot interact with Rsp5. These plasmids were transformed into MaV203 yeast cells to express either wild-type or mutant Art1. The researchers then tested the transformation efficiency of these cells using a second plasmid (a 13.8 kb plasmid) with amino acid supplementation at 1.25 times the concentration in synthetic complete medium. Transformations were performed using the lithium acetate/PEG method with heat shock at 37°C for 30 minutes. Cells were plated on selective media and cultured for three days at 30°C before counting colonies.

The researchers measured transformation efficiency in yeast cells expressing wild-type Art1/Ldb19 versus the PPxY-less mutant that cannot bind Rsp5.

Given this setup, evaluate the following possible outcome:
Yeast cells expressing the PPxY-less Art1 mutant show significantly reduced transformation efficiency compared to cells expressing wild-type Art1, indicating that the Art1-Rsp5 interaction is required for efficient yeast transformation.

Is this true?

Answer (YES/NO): YES